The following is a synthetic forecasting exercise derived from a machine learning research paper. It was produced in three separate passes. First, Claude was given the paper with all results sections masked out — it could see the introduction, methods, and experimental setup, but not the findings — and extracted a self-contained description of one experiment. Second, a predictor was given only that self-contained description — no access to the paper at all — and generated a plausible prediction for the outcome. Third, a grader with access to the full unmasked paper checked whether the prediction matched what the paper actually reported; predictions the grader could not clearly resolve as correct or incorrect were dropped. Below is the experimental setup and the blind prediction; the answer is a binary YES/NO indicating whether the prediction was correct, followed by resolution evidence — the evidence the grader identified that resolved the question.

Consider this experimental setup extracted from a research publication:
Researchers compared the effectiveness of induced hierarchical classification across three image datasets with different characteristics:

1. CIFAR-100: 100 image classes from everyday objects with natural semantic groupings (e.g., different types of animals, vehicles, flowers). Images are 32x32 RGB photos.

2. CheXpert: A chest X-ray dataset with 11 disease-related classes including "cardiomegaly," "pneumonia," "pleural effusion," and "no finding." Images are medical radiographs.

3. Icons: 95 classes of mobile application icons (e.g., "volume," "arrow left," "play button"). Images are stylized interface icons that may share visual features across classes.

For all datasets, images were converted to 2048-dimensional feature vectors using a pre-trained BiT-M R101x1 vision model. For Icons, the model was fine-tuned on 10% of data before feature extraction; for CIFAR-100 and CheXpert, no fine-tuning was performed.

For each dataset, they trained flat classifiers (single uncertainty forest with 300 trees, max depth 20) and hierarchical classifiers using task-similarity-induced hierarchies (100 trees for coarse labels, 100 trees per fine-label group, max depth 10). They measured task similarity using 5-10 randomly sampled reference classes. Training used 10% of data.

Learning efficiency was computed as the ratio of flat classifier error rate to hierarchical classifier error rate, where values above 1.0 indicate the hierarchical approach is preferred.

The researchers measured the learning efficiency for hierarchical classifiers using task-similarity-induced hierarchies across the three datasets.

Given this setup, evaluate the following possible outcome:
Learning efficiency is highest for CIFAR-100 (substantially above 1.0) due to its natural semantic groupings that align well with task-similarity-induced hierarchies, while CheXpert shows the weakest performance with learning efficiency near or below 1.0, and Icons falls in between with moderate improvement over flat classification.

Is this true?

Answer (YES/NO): NO